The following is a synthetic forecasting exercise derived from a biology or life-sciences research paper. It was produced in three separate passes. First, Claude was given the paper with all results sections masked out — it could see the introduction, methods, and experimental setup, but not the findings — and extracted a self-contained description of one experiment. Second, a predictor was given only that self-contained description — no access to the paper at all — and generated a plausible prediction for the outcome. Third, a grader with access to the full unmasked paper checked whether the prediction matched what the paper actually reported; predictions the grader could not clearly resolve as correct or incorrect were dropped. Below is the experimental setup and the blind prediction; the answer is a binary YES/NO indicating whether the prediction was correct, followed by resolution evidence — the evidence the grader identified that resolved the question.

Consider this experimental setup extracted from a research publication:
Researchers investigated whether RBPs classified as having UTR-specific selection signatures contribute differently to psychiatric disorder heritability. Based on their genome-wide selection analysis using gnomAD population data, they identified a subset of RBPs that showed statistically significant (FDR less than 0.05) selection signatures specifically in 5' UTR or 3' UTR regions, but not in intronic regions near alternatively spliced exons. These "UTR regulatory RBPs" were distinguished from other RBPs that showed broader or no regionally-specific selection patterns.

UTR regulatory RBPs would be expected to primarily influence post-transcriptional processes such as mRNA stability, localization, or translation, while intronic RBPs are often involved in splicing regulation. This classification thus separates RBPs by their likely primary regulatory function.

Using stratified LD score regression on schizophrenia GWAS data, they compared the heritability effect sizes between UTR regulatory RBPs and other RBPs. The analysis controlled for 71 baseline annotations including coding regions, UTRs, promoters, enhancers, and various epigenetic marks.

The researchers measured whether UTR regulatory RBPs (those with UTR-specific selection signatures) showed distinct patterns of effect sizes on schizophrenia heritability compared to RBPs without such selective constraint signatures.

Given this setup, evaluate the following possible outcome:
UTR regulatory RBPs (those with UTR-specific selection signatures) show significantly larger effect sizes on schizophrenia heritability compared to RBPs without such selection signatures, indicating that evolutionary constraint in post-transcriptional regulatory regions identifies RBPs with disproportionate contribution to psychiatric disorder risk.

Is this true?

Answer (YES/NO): NO